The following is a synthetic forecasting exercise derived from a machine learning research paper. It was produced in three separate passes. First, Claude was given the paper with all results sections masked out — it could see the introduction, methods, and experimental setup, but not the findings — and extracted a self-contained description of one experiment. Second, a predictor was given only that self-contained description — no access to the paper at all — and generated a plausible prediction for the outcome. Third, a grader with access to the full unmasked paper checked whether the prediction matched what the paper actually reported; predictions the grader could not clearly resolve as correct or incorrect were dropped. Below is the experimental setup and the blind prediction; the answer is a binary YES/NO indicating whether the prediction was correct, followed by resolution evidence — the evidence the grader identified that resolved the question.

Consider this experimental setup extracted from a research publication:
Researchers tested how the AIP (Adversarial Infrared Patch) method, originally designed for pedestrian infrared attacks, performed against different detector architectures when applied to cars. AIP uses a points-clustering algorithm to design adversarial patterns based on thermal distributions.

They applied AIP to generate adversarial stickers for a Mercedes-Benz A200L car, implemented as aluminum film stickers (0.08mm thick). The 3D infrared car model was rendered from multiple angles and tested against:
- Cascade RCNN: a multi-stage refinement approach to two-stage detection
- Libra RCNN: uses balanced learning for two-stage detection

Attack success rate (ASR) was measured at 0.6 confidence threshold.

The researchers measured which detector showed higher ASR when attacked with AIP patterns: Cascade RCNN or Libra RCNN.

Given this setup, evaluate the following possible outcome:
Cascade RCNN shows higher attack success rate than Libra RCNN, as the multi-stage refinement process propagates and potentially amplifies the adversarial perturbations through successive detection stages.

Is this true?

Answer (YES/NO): YES